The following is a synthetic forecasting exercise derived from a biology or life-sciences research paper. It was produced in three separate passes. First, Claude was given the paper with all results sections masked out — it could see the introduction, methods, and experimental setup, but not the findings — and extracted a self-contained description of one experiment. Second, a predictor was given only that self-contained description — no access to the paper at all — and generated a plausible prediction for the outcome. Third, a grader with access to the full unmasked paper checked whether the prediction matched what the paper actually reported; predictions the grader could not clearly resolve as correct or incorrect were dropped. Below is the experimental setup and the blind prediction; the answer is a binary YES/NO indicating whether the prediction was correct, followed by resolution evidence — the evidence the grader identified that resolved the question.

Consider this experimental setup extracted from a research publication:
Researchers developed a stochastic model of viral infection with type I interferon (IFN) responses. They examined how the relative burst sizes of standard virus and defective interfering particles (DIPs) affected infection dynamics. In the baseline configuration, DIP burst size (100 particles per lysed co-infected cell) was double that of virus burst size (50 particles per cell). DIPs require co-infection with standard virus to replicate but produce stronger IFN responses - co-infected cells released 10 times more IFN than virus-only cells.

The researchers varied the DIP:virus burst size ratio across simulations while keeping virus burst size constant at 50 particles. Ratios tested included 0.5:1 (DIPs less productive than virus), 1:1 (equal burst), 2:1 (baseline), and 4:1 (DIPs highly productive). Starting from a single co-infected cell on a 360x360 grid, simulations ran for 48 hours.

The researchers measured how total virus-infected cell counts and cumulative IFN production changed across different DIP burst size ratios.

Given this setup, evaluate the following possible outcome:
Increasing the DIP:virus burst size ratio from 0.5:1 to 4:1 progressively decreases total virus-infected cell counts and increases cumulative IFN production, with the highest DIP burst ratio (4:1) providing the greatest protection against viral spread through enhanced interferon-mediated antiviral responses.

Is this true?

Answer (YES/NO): NO